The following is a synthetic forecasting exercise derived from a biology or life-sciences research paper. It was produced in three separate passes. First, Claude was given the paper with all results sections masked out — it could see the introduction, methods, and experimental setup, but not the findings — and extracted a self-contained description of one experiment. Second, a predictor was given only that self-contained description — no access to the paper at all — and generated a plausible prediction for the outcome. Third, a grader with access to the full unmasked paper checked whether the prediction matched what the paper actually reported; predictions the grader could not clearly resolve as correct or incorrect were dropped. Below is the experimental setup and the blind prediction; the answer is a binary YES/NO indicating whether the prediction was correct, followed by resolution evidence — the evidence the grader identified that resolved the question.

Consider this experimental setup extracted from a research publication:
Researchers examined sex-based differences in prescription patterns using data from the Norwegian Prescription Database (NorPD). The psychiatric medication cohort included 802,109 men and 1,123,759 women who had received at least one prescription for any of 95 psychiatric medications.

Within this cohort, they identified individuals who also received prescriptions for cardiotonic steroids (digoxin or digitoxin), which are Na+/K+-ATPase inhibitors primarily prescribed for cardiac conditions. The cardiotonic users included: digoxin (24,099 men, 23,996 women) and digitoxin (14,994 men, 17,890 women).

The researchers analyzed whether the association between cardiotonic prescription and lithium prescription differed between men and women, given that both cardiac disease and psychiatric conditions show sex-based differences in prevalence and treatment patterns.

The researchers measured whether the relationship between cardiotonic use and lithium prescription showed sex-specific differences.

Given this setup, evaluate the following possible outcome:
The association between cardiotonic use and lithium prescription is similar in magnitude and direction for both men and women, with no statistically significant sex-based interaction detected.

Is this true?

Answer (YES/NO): YES